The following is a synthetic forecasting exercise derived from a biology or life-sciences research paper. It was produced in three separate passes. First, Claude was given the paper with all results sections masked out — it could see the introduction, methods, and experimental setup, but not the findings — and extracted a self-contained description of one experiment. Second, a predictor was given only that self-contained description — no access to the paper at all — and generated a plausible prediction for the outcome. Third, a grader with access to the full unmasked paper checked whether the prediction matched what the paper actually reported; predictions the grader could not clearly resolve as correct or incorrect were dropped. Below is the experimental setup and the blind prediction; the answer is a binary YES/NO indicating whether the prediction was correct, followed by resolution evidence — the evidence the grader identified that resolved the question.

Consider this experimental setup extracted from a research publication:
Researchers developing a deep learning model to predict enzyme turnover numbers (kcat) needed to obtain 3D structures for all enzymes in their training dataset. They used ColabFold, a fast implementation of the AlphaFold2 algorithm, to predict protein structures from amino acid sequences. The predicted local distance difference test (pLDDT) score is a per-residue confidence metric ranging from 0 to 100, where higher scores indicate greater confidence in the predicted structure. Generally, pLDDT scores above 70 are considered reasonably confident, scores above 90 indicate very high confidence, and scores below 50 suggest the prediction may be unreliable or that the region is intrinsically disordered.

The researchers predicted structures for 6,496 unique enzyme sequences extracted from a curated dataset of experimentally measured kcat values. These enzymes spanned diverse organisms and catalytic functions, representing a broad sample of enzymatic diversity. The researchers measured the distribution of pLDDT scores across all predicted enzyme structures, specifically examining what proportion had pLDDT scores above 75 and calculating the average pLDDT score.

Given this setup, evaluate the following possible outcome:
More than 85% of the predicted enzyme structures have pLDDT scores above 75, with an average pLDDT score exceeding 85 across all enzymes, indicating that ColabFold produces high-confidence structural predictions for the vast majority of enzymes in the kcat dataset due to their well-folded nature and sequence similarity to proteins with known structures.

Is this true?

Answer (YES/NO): YES